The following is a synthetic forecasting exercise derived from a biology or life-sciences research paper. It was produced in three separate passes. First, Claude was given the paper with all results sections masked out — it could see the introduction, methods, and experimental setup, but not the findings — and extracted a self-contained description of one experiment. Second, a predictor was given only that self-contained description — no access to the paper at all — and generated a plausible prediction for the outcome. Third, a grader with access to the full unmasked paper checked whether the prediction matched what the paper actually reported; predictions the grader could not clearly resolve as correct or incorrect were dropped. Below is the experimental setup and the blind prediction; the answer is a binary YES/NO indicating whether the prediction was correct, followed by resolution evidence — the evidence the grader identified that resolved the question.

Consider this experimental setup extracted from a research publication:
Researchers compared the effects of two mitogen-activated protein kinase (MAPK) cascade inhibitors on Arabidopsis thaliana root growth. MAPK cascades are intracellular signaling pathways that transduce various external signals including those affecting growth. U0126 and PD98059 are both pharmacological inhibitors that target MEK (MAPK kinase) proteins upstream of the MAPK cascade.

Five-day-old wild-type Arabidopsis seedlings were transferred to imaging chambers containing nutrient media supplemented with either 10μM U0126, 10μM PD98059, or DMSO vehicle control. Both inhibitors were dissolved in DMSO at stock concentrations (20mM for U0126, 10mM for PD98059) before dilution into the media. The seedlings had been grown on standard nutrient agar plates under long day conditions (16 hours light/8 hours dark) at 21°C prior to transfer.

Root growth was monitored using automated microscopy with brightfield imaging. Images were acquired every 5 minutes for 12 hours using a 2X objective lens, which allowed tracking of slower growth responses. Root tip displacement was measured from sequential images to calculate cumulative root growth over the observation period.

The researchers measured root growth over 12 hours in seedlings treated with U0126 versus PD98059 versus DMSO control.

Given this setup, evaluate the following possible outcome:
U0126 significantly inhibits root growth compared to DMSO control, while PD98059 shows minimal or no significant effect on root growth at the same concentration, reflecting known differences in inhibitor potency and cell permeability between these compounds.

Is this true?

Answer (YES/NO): YES